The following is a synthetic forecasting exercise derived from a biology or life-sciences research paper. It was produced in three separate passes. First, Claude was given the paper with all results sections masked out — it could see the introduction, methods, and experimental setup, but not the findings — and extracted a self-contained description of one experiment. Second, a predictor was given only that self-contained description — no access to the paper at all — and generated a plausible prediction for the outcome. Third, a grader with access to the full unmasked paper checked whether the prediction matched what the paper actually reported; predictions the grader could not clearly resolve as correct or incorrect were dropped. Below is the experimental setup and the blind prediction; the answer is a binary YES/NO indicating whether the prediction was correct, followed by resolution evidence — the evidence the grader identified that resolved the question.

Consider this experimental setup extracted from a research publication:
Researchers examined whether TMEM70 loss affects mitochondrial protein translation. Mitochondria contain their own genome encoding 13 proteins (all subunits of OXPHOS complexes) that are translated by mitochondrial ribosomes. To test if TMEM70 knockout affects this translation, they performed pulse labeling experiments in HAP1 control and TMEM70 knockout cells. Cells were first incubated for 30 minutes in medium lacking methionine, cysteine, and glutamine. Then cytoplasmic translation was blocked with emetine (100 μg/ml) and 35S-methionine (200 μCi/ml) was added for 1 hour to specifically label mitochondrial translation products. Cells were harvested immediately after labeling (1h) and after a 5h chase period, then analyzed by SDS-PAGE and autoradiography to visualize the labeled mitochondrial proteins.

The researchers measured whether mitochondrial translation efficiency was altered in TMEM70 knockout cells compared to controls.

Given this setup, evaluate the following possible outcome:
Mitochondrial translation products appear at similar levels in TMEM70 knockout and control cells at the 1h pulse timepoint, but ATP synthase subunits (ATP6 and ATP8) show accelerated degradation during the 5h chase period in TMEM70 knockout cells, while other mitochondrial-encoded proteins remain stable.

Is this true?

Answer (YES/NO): NO